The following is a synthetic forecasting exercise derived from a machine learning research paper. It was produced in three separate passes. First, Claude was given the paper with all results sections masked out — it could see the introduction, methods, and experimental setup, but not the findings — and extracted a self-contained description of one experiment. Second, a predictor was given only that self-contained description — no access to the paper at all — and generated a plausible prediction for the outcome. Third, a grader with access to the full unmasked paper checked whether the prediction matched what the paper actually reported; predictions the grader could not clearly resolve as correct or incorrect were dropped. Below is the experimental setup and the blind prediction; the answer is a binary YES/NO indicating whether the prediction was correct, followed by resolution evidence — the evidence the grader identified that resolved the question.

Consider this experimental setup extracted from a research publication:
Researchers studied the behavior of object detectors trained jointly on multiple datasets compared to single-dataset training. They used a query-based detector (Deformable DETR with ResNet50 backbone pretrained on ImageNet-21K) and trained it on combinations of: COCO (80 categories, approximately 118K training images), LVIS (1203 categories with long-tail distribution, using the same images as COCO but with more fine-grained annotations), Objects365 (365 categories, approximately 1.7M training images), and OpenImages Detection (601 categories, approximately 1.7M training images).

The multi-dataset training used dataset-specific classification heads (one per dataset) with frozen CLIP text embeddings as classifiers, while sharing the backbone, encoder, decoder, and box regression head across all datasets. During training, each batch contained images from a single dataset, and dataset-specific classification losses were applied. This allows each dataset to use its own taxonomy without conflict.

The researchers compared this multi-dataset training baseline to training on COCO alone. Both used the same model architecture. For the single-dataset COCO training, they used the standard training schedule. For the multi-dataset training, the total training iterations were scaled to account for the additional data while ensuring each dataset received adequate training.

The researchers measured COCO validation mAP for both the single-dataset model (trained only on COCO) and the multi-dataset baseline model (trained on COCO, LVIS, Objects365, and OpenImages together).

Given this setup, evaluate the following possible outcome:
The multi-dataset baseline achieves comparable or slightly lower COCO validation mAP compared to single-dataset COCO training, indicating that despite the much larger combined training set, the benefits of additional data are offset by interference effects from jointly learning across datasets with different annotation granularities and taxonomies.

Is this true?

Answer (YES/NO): NO